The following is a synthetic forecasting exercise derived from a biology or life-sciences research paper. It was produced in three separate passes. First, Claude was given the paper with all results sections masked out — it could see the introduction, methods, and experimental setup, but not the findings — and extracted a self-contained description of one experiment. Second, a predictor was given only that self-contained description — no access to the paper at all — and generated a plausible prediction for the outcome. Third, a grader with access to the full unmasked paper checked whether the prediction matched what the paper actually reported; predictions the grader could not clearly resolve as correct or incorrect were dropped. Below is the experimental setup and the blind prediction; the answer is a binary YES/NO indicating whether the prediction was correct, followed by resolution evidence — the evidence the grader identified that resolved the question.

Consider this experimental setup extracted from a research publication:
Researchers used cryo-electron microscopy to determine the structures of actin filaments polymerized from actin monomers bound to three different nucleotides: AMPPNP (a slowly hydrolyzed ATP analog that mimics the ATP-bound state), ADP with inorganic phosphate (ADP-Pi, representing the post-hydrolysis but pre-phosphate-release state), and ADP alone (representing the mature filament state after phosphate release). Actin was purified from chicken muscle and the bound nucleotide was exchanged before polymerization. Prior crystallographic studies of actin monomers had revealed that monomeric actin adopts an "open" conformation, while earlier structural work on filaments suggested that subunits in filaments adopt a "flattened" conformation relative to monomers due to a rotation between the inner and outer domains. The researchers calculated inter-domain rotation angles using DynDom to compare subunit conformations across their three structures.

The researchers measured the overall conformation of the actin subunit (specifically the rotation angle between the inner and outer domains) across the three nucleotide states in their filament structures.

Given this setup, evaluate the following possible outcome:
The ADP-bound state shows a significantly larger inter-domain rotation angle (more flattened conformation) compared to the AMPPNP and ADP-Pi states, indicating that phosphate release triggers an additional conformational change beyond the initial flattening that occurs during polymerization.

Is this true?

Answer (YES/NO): NO